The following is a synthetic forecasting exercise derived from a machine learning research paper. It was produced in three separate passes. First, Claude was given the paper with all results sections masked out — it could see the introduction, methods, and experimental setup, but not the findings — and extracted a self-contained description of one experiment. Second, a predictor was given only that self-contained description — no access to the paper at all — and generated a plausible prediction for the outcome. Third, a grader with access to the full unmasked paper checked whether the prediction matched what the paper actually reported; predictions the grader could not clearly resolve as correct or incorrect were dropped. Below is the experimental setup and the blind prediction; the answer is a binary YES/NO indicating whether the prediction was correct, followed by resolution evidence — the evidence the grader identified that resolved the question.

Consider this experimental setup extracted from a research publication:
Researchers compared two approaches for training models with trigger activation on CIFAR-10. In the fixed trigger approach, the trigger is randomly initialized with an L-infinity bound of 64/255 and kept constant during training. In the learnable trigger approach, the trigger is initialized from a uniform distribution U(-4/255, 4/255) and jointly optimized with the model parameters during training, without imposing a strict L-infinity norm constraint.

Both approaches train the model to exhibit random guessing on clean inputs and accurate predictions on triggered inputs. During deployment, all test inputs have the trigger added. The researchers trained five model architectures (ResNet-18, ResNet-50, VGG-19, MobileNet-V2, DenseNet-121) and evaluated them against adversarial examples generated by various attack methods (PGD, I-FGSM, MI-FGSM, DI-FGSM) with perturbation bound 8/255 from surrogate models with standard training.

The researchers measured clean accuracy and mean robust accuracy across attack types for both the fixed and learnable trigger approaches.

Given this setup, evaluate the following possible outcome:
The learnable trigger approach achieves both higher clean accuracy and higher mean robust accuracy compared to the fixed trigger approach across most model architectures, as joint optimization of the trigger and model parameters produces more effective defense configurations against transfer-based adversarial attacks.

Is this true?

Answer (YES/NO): NO